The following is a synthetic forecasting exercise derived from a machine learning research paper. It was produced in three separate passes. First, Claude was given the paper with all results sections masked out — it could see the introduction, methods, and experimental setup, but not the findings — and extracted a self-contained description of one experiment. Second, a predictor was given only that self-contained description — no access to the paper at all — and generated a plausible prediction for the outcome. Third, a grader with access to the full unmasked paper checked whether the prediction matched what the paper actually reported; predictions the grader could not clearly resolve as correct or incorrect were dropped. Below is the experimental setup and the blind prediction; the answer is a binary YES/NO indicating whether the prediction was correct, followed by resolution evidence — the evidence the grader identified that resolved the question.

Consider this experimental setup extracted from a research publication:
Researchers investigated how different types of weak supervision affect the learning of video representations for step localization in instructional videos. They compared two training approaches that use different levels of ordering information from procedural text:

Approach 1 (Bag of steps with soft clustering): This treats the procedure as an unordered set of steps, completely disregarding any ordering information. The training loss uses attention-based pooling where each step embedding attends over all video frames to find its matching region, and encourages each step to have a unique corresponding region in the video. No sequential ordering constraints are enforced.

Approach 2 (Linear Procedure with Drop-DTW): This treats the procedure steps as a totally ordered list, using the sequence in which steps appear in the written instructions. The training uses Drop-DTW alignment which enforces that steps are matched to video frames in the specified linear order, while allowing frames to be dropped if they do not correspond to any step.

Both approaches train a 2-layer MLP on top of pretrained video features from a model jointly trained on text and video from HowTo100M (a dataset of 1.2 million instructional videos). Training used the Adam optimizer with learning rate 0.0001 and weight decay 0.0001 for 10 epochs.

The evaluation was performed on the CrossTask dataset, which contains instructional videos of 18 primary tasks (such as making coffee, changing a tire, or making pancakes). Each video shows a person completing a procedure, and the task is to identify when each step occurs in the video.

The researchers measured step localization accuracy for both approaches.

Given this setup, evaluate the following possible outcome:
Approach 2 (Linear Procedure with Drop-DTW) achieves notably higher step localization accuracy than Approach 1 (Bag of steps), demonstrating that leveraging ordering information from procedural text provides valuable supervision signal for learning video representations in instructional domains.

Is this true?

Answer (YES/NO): NO